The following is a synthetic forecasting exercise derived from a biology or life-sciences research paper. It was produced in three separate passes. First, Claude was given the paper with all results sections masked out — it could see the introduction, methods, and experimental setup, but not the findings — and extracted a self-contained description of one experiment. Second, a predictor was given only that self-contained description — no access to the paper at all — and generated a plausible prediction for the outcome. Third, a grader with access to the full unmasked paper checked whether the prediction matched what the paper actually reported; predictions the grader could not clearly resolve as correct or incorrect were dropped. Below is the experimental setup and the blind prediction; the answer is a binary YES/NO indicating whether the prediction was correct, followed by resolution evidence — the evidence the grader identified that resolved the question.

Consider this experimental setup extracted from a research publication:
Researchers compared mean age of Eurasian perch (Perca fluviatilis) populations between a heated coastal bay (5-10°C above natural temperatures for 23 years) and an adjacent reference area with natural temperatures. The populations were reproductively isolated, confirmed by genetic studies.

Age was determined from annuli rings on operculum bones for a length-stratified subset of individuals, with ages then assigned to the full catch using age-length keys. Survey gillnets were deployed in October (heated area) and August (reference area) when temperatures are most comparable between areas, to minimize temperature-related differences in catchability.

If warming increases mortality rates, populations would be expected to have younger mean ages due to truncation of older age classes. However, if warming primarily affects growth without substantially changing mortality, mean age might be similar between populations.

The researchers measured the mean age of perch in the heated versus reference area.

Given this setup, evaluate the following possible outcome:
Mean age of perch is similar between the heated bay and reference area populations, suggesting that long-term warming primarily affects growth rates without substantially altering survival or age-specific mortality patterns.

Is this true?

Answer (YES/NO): NO